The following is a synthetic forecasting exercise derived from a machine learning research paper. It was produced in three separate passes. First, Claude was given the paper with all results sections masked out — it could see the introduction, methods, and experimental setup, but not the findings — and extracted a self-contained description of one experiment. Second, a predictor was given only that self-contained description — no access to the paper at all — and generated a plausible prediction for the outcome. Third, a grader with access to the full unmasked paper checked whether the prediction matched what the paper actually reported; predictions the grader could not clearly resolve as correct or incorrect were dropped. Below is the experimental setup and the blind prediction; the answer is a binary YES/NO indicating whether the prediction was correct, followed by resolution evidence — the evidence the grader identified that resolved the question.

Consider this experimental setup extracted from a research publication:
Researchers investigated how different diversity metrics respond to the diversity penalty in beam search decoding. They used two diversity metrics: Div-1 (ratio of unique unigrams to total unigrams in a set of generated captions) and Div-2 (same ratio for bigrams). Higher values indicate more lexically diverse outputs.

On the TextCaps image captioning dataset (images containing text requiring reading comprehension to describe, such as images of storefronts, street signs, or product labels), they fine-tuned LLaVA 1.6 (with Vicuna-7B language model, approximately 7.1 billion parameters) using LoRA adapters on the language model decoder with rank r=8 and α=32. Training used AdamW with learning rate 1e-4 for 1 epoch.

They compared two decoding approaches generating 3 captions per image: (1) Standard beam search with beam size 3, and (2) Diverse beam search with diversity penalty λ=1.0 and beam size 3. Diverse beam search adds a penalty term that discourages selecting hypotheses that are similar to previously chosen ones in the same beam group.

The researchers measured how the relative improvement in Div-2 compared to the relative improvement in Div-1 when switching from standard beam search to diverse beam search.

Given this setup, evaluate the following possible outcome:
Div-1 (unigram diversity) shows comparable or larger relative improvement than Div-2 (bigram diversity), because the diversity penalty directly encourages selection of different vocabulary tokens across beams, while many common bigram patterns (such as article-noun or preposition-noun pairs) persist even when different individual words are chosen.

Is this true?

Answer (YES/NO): NO